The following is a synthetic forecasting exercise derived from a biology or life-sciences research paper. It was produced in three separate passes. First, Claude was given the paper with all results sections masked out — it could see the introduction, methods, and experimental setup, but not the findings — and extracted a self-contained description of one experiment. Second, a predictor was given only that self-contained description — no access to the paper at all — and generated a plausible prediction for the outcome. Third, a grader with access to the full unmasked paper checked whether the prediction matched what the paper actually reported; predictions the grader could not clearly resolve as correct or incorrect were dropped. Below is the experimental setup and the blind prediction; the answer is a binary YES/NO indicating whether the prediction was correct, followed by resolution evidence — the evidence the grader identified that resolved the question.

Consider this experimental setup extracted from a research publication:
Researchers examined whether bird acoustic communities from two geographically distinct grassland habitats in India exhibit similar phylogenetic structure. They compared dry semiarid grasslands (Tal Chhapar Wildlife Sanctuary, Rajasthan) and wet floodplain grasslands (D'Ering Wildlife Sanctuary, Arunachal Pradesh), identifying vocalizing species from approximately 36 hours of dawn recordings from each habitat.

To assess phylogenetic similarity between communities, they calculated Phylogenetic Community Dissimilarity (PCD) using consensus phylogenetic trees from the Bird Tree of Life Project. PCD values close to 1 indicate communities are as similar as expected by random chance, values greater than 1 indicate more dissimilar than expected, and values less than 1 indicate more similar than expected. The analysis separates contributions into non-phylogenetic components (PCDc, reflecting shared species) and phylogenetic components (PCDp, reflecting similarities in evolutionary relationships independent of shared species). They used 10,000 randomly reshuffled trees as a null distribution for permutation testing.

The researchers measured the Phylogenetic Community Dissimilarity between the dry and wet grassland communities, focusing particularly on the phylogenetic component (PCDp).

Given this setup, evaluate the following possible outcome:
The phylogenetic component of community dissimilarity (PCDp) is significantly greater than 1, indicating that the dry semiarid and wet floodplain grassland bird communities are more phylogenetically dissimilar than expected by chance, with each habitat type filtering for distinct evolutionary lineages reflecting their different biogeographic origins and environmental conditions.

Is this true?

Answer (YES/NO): NO